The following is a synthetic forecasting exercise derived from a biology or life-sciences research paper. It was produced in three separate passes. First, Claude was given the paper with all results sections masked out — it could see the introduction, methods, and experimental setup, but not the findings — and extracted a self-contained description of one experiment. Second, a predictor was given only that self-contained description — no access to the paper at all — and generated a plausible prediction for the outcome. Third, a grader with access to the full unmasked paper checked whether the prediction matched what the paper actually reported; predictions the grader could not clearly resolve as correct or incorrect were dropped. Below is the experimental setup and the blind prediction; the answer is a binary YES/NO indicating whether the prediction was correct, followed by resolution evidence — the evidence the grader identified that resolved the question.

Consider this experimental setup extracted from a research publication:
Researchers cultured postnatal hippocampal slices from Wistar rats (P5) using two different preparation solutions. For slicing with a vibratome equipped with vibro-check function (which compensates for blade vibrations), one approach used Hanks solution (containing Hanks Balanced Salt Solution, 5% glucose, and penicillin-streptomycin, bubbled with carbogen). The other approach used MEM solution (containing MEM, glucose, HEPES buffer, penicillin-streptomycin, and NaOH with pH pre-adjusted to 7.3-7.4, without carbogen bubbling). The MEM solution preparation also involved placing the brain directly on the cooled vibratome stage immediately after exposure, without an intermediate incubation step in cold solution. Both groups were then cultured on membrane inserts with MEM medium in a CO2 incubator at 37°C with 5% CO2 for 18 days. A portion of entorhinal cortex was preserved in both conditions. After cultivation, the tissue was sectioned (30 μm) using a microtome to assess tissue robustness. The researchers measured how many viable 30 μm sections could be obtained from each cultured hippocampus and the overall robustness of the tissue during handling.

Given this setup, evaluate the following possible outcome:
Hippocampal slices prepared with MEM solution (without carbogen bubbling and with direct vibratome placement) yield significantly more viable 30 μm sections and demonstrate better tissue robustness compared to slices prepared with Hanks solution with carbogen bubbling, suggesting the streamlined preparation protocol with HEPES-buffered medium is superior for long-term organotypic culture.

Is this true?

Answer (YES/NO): YES